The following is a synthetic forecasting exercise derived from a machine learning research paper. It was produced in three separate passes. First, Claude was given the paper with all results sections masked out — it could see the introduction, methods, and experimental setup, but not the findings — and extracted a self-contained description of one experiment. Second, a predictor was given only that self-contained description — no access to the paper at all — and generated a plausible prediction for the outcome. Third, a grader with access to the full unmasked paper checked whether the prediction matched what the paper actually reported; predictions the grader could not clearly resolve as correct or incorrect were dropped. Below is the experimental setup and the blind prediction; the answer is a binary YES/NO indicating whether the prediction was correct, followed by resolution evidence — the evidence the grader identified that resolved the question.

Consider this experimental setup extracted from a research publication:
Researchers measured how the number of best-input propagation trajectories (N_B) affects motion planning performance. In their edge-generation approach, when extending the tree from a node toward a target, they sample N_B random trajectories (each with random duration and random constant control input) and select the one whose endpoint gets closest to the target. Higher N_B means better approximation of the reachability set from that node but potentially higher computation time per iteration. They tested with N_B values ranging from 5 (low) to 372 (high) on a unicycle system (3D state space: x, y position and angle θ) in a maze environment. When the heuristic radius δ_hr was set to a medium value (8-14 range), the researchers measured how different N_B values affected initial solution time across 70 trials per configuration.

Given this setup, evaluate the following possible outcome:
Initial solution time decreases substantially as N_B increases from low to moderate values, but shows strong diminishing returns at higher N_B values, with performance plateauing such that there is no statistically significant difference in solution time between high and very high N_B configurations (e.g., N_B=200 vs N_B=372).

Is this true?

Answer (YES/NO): NO